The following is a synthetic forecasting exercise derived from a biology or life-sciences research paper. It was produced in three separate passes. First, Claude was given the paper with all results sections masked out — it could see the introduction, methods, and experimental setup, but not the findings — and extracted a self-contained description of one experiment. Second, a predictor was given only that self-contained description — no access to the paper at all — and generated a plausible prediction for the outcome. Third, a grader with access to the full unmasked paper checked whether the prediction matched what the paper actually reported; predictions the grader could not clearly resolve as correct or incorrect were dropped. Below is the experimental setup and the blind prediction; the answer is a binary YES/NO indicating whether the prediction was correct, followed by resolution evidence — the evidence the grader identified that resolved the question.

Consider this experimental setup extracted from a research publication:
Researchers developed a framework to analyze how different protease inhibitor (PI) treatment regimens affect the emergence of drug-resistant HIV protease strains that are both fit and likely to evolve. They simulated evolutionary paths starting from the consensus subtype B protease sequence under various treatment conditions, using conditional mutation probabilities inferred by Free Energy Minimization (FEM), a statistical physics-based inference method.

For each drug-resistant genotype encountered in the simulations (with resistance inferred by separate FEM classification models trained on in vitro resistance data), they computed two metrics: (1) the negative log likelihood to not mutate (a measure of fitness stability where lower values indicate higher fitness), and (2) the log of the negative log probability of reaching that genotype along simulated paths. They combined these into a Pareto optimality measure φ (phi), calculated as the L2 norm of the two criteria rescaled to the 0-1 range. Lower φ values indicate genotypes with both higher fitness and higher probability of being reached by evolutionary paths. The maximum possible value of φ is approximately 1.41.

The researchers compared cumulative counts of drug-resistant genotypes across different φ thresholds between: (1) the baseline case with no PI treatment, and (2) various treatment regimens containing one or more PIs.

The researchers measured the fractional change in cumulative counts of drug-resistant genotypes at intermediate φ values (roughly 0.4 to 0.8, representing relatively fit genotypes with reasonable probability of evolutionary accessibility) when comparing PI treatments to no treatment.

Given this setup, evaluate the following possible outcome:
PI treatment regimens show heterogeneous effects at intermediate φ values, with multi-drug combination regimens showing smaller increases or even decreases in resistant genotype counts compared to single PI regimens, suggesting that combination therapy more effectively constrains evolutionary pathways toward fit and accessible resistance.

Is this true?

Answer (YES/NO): NO